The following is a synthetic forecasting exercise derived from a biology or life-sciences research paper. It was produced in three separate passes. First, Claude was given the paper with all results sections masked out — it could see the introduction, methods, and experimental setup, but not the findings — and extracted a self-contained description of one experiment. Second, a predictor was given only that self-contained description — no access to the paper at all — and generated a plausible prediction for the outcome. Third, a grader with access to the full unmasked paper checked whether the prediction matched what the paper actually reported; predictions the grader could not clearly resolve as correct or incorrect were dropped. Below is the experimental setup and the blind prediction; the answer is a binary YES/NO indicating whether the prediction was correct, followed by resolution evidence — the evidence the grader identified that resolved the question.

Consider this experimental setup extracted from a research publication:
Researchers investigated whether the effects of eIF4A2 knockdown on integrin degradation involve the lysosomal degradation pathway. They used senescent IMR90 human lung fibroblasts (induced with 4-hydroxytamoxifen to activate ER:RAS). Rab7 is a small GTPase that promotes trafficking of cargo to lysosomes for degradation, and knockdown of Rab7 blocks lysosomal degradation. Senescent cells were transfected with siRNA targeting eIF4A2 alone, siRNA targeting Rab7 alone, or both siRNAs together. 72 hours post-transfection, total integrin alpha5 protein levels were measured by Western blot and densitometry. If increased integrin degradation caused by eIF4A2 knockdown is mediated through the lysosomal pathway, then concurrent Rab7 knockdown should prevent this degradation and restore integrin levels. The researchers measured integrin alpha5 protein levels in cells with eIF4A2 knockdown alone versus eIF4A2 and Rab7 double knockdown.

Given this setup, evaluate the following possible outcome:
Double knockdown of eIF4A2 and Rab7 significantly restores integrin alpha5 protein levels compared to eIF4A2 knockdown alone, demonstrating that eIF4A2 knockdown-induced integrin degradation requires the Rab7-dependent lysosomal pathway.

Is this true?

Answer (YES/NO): YES